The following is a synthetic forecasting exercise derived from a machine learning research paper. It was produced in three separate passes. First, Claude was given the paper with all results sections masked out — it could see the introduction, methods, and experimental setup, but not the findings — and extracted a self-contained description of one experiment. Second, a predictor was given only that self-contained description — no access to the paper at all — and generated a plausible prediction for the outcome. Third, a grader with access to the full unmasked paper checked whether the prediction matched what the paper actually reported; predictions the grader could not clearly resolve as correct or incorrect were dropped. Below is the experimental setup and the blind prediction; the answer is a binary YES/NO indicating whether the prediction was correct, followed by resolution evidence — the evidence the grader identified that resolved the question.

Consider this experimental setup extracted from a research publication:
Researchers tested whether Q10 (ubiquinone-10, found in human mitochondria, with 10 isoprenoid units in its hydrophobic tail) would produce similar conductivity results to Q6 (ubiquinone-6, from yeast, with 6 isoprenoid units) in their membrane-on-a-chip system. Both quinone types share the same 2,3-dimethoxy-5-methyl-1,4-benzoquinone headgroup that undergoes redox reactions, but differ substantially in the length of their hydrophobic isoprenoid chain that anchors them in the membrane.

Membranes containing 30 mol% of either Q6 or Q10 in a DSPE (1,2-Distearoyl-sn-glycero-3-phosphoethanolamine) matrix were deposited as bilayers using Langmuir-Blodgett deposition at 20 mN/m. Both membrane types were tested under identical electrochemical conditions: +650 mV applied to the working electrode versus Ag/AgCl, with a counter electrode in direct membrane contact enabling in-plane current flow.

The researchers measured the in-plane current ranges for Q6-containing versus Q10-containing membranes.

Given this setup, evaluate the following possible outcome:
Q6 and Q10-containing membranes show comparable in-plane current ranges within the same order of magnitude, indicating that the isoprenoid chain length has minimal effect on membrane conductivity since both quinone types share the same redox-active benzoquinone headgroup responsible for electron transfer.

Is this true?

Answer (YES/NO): YES